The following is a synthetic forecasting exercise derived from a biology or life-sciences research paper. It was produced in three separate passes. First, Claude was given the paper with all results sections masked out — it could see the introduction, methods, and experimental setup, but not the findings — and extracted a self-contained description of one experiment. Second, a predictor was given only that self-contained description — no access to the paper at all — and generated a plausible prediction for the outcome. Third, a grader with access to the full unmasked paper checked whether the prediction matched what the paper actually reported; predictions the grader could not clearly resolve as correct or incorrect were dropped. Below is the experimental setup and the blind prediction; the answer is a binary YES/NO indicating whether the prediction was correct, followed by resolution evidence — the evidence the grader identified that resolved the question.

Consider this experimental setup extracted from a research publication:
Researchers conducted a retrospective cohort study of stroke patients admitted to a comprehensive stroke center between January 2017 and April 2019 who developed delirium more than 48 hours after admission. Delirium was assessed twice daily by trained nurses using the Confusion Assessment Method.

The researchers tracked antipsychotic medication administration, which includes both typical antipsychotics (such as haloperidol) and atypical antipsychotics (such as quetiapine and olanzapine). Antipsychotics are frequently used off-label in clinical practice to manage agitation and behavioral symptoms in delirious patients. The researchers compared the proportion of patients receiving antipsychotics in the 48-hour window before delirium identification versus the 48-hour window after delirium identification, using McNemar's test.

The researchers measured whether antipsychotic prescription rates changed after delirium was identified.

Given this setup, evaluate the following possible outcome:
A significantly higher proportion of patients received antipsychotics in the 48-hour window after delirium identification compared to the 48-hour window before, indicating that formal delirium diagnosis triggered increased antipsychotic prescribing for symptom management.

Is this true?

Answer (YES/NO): NO